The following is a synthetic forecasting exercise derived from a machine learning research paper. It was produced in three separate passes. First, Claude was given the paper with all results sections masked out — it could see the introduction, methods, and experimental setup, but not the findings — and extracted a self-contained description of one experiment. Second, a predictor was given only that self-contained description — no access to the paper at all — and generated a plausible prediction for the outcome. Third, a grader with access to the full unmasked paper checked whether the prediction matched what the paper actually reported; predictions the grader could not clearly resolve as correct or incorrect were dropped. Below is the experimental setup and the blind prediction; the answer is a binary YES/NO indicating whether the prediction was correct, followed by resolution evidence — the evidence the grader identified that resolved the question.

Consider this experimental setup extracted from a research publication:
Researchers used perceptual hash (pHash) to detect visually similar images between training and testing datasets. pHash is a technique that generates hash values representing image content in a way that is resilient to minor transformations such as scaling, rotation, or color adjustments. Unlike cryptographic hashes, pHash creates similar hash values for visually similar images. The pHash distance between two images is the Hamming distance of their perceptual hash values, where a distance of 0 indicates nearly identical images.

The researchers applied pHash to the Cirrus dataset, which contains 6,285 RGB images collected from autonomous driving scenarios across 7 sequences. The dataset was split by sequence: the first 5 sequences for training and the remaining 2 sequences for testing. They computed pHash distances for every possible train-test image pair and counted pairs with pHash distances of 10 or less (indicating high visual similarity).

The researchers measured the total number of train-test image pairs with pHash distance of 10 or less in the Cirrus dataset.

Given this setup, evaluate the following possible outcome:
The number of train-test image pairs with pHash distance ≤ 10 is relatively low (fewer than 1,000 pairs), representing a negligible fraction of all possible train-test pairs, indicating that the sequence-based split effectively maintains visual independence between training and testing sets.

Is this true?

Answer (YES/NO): YES